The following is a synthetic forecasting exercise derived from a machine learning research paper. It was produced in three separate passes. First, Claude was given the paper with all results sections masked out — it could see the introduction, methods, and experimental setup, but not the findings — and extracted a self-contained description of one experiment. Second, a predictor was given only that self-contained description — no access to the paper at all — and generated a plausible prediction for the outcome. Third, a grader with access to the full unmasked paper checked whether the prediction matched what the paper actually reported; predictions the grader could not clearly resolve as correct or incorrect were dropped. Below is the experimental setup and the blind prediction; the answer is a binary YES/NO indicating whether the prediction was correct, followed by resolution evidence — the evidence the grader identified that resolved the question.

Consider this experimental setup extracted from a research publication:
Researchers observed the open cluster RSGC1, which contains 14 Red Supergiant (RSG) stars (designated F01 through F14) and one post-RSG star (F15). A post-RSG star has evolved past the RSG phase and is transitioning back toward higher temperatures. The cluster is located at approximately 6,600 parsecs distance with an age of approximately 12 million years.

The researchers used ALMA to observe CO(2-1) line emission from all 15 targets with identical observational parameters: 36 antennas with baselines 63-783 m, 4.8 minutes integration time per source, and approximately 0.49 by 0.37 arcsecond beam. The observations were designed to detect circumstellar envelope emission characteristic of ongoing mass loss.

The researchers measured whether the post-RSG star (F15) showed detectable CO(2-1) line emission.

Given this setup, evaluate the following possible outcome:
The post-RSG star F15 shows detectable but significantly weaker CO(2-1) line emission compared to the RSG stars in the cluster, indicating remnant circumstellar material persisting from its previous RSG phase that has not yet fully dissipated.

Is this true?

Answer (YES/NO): NO